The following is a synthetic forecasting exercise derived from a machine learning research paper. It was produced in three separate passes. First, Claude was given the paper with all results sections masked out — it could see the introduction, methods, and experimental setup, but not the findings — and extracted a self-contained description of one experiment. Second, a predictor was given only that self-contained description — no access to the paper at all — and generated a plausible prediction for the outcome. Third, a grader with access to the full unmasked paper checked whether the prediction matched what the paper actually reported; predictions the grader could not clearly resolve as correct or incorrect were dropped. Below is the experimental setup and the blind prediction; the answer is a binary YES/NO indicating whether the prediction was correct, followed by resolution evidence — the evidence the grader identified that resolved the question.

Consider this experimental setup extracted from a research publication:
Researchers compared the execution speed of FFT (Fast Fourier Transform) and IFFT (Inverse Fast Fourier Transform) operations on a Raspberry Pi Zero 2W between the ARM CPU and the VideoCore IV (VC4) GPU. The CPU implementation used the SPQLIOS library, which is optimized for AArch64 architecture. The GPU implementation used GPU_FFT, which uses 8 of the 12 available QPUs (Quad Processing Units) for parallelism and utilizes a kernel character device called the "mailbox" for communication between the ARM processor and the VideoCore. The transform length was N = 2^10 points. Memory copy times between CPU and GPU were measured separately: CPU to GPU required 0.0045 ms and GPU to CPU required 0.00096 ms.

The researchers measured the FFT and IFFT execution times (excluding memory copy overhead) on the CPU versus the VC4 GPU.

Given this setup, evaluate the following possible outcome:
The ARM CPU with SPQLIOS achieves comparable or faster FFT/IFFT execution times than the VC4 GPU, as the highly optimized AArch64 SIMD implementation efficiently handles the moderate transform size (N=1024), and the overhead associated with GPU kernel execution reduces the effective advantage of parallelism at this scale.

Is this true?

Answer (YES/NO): NO